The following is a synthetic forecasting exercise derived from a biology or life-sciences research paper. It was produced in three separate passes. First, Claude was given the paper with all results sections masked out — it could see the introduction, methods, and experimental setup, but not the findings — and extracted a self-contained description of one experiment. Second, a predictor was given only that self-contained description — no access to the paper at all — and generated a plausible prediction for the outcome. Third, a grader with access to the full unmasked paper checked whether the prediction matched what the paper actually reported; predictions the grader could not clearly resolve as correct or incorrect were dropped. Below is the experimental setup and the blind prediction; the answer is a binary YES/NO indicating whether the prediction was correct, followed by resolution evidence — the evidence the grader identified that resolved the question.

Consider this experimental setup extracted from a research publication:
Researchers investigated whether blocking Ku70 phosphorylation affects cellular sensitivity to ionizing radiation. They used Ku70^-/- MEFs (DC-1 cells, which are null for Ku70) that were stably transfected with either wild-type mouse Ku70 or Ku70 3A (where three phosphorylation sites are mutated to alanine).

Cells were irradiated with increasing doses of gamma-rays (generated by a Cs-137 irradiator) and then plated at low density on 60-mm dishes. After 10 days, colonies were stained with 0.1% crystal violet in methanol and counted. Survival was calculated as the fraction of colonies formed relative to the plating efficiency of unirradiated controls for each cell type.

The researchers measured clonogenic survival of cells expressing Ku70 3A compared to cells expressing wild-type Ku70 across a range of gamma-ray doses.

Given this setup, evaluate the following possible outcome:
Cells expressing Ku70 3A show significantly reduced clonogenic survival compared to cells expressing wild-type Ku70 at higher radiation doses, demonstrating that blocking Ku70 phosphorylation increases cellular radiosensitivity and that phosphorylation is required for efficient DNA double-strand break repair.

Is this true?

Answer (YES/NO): YES